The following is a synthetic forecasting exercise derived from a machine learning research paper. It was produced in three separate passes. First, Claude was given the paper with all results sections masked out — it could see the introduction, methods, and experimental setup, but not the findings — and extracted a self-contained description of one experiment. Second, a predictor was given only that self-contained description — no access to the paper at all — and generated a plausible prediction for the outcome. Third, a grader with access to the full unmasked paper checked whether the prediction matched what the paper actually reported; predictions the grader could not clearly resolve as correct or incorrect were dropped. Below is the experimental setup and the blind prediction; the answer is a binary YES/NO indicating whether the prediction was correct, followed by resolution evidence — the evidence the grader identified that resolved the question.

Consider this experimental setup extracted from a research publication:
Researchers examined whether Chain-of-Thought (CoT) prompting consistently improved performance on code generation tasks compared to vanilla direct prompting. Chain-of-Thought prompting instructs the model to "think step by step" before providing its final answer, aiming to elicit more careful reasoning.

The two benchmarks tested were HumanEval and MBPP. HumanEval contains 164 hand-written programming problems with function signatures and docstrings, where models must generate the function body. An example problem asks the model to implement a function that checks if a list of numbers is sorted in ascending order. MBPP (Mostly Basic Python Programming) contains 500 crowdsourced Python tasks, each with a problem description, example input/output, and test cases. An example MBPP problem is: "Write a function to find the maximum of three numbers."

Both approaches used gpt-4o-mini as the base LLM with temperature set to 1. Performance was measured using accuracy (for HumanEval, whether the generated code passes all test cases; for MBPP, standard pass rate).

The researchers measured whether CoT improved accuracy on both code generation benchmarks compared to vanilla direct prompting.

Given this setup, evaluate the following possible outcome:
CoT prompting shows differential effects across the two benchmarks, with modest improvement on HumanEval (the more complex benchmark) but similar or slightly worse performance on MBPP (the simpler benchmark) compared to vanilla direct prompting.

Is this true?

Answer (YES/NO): YES